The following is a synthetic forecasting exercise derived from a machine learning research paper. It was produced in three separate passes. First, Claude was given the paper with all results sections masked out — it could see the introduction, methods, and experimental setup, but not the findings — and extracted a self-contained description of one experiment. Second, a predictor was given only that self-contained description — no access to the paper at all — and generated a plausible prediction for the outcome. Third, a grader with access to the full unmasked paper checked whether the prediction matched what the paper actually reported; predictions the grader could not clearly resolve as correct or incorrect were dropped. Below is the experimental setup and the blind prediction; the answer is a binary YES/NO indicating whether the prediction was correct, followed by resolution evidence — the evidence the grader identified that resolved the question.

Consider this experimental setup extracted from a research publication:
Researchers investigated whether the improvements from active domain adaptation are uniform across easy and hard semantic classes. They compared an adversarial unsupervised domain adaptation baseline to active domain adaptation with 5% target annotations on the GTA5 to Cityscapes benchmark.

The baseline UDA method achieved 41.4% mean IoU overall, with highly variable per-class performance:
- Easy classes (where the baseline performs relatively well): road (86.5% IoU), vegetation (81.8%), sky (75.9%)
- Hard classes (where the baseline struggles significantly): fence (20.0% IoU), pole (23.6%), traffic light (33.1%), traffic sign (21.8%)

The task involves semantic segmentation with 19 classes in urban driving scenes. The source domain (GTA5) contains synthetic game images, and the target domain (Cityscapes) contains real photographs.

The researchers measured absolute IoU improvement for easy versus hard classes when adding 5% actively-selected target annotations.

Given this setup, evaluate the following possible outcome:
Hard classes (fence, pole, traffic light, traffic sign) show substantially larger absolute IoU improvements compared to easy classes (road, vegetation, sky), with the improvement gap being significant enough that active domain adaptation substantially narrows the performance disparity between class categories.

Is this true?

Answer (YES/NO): YES